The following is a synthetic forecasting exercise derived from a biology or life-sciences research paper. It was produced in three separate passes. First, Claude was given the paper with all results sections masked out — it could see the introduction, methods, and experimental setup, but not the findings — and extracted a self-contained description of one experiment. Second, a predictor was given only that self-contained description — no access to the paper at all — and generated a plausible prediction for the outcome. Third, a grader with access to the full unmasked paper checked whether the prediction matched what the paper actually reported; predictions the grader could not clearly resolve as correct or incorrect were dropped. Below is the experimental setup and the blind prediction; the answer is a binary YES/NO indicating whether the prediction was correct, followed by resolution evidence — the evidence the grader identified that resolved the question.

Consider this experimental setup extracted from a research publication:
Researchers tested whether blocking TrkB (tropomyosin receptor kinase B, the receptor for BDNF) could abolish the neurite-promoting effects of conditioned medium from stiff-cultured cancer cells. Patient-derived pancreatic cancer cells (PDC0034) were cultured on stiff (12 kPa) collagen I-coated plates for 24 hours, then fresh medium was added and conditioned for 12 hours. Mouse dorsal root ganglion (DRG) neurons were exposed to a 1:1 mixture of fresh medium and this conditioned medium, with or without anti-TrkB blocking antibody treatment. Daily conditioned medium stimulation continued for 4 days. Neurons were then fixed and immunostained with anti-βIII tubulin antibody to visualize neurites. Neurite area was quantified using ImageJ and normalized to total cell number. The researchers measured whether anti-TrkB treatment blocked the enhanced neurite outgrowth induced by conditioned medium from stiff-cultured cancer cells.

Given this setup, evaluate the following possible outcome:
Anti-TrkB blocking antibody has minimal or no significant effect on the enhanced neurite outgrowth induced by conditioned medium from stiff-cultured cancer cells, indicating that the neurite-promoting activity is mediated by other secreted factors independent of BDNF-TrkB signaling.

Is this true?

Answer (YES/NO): NO